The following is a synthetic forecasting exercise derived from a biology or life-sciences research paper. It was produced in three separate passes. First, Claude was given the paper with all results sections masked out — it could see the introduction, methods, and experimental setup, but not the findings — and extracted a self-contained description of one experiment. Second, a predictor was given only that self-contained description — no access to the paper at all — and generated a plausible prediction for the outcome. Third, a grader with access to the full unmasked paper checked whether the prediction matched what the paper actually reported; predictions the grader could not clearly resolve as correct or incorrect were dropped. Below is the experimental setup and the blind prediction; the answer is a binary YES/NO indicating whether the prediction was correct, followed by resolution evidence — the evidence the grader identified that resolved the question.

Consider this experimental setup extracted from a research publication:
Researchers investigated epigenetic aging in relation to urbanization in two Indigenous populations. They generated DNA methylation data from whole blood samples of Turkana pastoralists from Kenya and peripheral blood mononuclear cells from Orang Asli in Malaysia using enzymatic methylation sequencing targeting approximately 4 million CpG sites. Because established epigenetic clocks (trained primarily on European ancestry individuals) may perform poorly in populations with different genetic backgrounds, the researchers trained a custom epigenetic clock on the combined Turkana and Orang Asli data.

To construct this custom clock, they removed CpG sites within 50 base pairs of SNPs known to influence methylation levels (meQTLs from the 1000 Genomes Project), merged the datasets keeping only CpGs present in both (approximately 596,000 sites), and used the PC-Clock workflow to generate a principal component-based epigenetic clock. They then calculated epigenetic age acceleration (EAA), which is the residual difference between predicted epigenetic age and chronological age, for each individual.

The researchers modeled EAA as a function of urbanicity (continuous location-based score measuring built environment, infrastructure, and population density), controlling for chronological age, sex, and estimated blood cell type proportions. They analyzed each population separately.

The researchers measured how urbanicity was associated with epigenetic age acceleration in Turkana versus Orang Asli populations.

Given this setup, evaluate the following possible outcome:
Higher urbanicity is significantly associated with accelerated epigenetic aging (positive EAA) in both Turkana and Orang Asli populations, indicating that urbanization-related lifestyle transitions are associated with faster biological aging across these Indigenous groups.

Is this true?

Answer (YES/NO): NO